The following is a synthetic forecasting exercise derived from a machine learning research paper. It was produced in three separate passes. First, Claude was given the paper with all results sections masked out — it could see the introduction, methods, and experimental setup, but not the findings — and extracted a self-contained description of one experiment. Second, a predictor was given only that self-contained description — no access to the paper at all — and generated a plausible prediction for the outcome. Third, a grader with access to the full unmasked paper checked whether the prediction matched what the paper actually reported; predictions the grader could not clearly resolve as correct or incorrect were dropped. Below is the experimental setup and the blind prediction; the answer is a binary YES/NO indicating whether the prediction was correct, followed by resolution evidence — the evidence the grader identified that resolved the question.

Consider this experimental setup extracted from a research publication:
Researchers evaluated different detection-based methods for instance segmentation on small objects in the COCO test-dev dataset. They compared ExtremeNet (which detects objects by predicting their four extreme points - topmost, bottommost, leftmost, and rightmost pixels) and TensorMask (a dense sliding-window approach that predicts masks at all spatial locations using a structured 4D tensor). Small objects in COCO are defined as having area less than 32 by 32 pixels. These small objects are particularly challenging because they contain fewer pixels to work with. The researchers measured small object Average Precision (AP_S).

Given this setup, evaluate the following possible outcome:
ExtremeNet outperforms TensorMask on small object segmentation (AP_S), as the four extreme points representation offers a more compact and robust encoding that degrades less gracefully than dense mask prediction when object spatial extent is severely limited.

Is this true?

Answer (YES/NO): NO